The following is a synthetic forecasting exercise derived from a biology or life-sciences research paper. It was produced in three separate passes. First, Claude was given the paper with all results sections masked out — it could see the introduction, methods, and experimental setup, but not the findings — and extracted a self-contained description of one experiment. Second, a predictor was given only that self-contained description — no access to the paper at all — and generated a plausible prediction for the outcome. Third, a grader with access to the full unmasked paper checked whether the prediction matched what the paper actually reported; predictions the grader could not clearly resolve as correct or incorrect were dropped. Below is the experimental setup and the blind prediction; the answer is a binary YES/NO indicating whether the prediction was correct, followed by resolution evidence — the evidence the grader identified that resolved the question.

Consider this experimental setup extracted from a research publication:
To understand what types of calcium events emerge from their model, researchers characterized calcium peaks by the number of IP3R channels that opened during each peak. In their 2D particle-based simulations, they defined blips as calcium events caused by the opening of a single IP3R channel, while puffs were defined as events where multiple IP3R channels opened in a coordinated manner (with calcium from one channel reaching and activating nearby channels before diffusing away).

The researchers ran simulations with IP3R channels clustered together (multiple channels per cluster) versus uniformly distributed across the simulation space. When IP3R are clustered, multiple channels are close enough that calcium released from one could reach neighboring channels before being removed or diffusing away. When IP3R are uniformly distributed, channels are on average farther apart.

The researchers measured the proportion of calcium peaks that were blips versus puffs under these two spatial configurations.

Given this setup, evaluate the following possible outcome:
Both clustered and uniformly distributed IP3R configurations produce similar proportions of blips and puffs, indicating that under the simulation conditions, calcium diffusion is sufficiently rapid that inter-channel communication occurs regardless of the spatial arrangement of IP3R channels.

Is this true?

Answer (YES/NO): NO